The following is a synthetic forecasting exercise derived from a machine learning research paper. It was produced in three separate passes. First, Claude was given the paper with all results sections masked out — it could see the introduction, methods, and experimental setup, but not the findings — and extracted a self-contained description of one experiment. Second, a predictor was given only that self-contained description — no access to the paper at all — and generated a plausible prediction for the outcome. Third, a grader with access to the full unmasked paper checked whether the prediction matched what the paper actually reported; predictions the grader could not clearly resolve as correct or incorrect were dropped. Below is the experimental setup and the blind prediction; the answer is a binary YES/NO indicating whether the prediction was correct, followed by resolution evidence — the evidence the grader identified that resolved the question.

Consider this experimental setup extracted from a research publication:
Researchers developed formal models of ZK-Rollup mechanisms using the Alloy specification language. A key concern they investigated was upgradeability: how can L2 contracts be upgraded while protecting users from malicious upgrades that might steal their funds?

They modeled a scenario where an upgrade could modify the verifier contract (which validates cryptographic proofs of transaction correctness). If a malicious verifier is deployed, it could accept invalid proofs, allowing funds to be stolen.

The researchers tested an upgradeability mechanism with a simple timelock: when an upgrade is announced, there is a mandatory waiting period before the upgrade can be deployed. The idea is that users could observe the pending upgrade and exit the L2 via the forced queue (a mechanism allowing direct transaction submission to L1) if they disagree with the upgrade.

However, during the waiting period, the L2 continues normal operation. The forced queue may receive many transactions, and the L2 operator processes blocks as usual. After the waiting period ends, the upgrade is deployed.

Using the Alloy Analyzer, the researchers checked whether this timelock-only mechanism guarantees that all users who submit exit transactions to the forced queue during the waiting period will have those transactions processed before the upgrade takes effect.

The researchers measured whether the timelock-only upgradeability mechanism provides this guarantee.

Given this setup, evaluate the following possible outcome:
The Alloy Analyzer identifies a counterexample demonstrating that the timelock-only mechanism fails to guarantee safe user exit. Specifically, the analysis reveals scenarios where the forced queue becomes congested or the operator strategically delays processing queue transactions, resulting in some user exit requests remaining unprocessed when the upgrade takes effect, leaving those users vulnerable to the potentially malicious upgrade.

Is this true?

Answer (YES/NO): YES